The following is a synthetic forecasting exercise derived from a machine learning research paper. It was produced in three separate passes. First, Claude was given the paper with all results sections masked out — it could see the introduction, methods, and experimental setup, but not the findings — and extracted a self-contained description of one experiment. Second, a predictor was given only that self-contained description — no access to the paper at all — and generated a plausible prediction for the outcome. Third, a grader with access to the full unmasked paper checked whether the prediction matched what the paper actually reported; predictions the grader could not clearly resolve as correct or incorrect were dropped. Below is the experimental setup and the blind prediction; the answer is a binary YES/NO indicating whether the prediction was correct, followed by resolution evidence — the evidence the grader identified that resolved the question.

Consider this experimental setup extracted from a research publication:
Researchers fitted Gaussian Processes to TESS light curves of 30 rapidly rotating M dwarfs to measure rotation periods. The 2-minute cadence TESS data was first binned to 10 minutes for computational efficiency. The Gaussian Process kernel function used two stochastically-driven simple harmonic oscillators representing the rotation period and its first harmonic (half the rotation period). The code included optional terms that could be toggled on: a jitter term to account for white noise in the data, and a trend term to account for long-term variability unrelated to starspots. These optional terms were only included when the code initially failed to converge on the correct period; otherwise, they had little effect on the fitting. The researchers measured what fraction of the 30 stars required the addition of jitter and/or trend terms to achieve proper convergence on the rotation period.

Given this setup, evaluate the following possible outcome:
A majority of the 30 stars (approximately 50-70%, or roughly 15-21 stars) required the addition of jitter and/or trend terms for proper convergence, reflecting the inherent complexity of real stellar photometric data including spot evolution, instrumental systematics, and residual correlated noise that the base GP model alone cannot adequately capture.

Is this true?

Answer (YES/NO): NO